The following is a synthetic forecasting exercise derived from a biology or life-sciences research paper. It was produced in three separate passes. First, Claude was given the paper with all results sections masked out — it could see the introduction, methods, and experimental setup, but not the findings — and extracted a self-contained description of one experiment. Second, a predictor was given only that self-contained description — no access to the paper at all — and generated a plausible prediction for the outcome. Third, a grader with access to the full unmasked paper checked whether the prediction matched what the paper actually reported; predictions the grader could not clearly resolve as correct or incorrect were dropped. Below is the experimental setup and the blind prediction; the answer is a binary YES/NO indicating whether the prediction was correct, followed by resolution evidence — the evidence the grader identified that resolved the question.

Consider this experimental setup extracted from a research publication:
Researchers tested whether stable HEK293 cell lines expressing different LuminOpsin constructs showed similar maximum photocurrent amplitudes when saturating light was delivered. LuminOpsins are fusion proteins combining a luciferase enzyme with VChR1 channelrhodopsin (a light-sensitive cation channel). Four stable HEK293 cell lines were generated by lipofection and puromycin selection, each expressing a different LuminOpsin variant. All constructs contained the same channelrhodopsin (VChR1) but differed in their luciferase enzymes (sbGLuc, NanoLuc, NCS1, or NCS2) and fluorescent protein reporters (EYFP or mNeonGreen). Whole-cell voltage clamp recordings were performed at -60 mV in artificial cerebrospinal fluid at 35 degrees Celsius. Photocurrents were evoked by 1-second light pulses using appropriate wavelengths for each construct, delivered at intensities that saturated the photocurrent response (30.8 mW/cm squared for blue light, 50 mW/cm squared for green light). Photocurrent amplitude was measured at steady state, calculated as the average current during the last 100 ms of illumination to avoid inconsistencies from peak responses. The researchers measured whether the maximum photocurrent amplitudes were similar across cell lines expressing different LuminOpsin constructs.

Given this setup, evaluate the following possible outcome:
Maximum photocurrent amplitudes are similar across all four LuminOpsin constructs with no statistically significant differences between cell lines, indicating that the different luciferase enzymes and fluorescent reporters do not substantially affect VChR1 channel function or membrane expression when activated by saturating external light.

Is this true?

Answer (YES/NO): YES